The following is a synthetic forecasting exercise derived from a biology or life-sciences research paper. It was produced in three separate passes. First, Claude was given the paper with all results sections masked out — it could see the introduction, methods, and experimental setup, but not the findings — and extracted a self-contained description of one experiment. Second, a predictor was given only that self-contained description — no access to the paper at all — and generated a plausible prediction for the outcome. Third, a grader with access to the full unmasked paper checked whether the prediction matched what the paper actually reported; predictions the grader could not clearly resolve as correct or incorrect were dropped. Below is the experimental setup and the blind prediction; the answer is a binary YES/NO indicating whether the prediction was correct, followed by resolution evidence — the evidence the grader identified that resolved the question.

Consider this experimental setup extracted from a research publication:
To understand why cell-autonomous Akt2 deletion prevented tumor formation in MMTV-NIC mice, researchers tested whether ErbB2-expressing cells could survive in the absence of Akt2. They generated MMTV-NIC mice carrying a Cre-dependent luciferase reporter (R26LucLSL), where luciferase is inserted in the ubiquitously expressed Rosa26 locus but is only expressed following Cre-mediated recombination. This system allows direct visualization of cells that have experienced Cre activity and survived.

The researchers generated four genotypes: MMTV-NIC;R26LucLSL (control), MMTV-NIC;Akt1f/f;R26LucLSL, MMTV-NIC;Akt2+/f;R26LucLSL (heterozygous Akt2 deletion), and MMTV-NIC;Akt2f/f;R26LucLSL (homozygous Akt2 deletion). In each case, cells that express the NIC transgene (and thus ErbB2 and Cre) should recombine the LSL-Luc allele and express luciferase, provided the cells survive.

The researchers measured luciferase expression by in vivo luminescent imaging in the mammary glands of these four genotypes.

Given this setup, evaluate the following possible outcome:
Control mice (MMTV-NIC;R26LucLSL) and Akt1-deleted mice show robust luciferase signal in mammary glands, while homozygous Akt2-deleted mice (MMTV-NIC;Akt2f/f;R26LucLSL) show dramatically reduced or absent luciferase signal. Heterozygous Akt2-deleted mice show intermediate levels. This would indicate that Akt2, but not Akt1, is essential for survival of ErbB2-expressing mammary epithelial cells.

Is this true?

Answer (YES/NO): NO